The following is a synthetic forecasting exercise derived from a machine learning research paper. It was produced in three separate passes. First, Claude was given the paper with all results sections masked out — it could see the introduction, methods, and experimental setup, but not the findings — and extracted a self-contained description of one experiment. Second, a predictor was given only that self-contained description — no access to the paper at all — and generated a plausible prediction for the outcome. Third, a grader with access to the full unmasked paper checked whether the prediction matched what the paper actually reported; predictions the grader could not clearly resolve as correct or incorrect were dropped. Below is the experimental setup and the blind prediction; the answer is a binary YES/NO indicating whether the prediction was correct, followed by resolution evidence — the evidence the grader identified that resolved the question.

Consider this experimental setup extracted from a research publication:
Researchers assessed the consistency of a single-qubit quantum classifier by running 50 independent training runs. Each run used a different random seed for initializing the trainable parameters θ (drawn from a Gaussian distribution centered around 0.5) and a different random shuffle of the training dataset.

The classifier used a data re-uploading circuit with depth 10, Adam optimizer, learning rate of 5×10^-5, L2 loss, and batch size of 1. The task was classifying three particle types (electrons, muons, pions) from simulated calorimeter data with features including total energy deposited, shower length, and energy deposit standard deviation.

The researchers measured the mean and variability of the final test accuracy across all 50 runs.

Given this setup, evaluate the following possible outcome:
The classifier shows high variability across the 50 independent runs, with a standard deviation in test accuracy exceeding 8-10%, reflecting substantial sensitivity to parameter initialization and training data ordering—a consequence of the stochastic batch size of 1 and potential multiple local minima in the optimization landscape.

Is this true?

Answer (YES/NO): NO